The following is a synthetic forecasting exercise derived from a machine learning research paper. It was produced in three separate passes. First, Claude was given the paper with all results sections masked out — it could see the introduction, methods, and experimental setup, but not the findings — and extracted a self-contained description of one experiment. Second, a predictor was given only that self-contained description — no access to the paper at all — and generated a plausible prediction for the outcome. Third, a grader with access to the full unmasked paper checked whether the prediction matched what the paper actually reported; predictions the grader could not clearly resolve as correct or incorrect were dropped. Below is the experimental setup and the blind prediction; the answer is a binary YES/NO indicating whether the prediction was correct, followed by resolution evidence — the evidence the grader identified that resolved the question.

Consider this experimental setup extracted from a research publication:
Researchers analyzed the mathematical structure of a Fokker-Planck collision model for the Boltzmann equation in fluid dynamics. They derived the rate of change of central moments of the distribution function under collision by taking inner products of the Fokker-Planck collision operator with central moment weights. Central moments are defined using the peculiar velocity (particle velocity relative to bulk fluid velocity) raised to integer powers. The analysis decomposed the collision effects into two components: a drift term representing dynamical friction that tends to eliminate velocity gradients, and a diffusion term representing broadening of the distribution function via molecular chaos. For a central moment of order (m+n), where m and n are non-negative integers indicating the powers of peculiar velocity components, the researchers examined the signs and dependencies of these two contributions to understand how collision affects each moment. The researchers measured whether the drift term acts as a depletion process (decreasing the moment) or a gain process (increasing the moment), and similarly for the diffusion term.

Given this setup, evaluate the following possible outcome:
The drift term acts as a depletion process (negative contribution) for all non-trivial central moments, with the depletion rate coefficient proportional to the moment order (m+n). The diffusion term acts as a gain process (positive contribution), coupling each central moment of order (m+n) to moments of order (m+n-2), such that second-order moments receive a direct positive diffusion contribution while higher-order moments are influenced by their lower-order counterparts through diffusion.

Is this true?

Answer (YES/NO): YES